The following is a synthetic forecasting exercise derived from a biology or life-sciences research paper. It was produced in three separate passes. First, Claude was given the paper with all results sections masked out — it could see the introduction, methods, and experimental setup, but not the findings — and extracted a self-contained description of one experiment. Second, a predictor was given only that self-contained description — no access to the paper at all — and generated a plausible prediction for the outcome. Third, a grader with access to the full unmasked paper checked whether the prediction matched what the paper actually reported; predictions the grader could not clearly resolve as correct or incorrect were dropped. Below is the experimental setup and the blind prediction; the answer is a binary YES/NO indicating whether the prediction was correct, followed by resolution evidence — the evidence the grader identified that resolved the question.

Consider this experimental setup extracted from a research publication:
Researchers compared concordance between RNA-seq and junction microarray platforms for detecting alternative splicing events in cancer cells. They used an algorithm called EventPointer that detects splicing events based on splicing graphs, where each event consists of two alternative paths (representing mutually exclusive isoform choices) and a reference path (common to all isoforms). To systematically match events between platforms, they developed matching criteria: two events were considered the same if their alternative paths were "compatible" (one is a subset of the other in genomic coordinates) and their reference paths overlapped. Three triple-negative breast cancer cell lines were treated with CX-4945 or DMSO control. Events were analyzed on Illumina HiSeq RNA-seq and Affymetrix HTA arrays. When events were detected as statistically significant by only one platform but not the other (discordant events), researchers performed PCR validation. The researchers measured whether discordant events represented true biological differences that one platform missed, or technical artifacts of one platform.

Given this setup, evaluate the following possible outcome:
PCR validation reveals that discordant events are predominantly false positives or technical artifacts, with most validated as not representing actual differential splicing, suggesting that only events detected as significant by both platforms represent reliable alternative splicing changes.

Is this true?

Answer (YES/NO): NO